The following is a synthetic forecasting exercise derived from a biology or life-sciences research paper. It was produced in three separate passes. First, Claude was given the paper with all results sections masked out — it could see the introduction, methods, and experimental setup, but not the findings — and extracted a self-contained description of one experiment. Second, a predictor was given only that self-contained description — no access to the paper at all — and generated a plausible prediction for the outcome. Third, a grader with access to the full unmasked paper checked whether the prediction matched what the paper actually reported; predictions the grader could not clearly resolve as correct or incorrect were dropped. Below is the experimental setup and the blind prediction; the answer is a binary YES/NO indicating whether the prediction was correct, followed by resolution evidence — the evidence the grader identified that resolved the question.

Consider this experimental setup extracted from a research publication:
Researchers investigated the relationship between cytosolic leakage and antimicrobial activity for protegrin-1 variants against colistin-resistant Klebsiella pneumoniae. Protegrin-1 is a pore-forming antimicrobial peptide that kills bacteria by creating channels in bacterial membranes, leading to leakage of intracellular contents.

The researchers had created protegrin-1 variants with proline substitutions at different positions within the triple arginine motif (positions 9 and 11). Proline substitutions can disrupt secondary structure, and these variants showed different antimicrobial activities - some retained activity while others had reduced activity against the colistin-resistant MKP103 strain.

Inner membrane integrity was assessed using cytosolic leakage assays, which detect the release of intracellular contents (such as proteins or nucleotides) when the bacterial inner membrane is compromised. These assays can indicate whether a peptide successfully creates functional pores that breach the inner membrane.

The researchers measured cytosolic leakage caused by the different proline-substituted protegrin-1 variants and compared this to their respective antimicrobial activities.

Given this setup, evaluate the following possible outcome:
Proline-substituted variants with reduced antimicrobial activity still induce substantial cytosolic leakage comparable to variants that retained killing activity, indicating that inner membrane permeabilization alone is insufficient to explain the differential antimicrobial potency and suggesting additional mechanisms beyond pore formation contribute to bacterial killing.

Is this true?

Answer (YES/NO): NO